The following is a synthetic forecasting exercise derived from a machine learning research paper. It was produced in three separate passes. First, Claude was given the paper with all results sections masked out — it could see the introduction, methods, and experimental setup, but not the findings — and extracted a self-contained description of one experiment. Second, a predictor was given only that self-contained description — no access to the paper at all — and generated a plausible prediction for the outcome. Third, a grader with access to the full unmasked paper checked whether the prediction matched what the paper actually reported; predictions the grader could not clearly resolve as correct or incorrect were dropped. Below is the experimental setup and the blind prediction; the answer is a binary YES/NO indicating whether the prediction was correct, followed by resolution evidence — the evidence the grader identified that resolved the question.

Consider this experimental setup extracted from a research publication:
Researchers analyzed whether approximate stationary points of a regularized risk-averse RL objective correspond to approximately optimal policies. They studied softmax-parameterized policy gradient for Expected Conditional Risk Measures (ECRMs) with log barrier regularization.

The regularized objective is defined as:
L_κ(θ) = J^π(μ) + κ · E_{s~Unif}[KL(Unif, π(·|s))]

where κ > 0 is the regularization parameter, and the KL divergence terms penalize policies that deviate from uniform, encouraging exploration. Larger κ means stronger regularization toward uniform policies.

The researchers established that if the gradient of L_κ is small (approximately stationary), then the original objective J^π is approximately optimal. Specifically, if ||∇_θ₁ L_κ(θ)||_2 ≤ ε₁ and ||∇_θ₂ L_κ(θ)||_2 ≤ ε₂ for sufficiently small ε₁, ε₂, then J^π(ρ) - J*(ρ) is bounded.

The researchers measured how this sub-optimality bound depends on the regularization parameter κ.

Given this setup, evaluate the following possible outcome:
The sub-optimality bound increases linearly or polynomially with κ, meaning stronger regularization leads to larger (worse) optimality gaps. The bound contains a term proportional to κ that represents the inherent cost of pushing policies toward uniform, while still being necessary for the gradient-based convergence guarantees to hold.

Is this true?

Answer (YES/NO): YES